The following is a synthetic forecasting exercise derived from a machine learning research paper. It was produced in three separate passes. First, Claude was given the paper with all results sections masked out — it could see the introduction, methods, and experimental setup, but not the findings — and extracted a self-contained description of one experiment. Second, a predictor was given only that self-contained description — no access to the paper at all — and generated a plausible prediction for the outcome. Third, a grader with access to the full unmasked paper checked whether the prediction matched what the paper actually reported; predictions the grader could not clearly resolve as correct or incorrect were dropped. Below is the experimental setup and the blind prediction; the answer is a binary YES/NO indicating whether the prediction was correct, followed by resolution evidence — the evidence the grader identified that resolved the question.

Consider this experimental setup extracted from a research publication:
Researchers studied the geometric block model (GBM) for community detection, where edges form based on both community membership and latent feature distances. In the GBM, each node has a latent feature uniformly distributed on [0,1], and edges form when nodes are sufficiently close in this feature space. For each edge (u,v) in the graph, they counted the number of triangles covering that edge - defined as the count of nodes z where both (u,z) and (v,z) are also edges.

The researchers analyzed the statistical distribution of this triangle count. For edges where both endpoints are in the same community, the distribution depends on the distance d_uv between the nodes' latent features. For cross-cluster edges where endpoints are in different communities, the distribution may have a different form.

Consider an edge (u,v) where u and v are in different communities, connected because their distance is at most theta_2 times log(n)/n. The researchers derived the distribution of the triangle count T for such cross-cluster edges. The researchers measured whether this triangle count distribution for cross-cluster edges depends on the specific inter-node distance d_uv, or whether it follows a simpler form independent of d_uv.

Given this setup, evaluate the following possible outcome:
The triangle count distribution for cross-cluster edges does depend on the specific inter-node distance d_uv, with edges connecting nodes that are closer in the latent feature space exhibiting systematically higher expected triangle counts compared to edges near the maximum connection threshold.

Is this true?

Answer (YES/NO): NO